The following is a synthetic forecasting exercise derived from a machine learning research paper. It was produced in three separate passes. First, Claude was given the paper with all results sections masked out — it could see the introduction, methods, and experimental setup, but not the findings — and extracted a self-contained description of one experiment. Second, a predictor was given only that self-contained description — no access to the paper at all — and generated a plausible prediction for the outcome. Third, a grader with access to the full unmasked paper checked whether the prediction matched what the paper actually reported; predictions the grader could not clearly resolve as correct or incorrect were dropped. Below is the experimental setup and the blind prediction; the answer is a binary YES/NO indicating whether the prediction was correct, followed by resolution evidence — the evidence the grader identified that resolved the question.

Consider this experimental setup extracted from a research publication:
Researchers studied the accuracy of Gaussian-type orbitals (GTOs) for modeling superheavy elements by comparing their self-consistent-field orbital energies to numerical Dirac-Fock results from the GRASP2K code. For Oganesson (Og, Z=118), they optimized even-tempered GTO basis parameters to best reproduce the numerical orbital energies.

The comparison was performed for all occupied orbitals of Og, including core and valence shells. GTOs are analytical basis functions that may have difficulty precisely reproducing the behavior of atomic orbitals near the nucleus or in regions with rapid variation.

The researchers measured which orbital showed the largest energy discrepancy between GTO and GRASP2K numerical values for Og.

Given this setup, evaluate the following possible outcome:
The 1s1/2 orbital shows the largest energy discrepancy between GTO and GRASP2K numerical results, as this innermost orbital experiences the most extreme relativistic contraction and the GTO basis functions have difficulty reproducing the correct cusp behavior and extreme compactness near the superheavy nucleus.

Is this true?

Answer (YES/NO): NO